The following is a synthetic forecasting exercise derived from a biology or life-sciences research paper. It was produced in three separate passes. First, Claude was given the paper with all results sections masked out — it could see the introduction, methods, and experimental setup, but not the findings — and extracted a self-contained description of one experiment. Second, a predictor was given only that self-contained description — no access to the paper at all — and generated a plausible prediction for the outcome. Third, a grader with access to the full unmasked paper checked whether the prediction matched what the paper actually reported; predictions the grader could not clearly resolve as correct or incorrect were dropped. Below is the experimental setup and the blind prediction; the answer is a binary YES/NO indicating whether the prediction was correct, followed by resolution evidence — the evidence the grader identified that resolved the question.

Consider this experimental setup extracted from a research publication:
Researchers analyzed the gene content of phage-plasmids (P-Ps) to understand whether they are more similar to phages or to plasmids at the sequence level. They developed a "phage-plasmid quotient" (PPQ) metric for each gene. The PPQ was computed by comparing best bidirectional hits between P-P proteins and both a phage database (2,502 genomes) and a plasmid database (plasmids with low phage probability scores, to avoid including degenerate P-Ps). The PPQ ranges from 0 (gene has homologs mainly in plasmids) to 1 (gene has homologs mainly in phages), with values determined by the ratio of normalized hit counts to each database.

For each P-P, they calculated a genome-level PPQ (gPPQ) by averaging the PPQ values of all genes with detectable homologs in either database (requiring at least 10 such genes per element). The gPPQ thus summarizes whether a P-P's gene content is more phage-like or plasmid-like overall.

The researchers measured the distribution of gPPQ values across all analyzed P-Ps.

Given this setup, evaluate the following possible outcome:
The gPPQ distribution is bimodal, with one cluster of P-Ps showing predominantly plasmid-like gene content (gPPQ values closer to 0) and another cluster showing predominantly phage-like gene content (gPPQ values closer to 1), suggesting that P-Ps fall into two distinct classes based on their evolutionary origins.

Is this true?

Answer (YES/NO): NO